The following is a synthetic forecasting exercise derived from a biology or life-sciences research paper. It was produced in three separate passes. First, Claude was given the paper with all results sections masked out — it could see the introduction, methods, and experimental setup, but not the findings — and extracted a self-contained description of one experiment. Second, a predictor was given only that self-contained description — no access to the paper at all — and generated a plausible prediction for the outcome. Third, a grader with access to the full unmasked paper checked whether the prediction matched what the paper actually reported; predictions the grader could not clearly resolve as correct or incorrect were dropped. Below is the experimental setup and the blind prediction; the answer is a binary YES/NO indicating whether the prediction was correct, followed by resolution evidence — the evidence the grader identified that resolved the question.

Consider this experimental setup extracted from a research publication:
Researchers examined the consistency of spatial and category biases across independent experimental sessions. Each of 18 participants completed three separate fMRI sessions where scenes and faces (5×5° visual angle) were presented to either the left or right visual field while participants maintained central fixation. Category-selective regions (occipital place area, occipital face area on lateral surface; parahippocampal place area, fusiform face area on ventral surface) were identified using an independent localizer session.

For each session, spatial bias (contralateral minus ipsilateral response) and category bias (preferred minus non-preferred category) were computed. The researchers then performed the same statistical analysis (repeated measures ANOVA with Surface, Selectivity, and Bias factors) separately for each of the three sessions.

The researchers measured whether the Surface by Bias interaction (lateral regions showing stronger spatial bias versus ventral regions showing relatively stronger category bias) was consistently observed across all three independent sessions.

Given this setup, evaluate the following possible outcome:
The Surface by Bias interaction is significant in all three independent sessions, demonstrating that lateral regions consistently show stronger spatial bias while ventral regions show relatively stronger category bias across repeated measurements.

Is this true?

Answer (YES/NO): YES